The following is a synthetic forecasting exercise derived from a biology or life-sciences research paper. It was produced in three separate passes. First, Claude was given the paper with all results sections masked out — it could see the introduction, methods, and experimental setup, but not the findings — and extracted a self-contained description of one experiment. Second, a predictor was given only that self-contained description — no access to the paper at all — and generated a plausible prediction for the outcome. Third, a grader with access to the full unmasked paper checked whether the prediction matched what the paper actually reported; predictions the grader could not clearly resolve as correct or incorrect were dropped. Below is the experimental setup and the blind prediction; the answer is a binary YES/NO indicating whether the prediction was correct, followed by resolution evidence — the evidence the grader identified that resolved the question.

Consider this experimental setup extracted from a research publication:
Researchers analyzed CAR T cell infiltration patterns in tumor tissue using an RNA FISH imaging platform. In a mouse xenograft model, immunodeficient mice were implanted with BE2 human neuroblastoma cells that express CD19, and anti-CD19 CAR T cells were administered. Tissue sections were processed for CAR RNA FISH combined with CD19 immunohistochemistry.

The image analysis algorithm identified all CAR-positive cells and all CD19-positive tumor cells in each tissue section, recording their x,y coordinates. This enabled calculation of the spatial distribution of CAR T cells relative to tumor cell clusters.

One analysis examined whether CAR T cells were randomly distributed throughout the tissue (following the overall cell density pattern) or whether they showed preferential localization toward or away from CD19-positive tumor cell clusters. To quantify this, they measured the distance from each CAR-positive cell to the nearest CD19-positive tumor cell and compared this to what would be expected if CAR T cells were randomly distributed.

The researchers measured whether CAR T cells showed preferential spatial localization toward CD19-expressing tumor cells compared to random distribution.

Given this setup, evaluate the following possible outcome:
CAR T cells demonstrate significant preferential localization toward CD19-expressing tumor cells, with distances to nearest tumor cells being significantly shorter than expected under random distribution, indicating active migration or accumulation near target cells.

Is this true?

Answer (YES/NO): NO